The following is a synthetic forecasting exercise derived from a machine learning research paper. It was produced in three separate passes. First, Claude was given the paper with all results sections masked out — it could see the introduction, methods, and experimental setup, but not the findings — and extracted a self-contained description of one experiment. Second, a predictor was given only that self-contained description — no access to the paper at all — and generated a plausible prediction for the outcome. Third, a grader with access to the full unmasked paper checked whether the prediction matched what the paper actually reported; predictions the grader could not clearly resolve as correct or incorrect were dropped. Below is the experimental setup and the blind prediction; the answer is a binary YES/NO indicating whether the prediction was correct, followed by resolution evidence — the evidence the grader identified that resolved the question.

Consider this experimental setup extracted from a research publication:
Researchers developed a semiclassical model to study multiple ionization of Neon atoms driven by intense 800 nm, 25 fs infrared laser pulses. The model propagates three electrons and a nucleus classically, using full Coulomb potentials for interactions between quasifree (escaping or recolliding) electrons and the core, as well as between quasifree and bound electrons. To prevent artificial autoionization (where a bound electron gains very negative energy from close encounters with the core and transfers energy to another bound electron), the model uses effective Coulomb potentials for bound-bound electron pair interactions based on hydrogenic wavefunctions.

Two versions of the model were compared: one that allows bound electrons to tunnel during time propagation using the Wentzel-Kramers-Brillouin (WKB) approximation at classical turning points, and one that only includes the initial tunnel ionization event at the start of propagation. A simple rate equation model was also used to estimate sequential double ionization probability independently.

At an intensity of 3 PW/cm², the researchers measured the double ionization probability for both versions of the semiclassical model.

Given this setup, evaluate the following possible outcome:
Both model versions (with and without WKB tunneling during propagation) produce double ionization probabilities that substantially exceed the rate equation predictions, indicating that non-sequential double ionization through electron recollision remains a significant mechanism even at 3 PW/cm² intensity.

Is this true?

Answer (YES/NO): NO